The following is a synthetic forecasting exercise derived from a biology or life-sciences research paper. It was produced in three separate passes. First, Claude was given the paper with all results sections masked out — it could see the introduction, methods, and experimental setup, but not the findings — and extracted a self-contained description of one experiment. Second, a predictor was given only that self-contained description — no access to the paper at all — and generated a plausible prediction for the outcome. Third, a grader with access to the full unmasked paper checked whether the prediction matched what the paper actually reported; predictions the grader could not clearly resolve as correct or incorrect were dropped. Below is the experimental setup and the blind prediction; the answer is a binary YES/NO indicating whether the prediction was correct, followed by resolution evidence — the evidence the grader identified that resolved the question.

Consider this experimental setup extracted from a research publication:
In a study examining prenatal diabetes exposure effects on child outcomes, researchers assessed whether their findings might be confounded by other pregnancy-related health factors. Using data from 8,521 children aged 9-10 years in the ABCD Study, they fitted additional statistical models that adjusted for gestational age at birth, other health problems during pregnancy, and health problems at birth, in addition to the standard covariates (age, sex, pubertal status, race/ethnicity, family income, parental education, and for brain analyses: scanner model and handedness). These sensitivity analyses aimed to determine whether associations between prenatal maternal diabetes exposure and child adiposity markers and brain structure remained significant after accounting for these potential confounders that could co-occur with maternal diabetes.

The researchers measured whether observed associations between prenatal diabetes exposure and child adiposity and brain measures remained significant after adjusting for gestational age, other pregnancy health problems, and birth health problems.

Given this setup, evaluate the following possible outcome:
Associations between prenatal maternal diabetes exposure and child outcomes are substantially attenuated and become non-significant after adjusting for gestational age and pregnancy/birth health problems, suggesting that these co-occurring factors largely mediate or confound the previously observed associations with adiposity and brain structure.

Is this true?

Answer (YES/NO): NO